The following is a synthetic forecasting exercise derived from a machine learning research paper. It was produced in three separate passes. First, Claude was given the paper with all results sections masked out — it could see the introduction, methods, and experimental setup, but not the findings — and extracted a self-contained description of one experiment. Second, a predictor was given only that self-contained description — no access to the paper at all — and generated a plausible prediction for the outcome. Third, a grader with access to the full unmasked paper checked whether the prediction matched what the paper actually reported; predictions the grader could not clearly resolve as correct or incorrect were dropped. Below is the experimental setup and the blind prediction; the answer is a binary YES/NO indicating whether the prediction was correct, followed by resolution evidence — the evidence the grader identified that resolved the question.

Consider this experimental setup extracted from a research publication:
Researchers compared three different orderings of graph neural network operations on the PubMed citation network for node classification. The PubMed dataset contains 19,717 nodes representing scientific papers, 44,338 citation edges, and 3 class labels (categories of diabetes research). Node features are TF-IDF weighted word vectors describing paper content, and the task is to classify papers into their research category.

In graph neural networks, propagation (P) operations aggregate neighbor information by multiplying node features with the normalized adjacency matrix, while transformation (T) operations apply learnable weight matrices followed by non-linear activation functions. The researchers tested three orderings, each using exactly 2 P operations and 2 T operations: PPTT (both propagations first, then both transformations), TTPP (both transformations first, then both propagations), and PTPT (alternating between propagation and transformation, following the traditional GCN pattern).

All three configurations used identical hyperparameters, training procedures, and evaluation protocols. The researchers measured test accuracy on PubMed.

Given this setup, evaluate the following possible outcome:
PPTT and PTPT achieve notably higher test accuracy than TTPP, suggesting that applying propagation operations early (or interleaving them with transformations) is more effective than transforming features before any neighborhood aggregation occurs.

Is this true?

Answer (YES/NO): NO